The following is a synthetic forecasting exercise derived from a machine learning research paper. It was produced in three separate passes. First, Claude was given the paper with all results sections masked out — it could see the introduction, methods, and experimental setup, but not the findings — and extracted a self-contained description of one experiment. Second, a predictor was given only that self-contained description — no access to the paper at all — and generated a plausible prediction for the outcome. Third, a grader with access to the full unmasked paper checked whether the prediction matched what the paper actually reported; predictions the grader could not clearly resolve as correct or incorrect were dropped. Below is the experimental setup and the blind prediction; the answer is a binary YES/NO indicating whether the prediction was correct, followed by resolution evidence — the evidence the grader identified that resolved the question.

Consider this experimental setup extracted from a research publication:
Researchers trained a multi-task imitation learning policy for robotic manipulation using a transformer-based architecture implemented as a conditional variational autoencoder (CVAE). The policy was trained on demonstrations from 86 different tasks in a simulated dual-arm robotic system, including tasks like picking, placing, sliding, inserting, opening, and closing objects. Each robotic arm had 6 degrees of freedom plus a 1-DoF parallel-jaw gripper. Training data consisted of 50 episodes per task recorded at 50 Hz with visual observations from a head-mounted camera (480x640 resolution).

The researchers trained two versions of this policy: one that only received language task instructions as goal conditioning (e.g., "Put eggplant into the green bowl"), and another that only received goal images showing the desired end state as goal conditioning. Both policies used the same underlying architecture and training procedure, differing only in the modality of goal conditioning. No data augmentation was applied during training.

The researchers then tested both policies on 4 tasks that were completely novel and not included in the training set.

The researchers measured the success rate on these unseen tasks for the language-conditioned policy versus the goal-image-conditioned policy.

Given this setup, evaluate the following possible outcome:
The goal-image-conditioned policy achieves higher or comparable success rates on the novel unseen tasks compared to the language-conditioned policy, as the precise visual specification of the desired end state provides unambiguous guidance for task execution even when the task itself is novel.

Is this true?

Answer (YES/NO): YES